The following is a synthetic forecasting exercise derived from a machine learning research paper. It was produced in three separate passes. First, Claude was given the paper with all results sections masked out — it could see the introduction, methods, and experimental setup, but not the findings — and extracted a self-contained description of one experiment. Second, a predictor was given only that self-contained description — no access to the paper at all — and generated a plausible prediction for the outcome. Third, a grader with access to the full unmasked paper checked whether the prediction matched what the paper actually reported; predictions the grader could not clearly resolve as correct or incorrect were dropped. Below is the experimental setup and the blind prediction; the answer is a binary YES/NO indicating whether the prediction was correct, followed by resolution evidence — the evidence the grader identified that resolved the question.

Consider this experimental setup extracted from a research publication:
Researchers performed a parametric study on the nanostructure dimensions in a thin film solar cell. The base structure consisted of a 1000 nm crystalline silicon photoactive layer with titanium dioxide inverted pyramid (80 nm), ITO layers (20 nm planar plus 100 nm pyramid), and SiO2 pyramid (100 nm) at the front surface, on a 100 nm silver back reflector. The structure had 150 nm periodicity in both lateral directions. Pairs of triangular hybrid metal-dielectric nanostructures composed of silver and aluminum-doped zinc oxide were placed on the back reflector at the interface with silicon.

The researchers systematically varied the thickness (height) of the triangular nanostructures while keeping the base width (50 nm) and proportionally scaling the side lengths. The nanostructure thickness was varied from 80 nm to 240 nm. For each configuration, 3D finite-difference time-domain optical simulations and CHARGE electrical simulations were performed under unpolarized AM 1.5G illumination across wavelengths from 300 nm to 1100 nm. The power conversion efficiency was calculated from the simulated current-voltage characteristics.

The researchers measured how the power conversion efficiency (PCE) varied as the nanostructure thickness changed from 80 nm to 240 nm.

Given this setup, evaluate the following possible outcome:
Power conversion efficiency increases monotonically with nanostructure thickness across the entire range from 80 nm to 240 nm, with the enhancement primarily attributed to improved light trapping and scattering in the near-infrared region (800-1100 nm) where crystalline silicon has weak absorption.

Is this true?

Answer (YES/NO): NO